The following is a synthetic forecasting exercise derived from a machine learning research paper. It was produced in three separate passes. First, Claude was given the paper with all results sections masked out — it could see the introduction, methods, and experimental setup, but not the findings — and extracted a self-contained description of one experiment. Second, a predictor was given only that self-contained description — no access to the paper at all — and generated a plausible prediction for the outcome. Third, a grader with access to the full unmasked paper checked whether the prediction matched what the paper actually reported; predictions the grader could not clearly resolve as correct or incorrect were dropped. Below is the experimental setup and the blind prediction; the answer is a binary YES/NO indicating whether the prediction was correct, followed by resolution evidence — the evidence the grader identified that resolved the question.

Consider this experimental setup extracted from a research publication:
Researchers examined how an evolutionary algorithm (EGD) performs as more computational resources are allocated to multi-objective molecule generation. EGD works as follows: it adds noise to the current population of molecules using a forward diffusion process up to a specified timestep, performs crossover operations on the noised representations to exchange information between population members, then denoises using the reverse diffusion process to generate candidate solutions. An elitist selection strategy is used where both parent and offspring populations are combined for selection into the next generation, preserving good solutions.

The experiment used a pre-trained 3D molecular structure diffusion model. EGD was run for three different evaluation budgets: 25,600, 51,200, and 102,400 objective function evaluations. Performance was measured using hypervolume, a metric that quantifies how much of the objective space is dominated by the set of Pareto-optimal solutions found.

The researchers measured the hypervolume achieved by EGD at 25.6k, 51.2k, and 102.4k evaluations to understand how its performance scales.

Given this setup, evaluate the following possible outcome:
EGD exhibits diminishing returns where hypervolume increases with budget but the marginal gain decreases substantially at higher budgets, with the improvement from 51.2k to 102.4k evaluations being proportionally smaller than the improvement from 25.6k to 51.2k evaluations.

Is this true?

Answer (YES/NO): NO